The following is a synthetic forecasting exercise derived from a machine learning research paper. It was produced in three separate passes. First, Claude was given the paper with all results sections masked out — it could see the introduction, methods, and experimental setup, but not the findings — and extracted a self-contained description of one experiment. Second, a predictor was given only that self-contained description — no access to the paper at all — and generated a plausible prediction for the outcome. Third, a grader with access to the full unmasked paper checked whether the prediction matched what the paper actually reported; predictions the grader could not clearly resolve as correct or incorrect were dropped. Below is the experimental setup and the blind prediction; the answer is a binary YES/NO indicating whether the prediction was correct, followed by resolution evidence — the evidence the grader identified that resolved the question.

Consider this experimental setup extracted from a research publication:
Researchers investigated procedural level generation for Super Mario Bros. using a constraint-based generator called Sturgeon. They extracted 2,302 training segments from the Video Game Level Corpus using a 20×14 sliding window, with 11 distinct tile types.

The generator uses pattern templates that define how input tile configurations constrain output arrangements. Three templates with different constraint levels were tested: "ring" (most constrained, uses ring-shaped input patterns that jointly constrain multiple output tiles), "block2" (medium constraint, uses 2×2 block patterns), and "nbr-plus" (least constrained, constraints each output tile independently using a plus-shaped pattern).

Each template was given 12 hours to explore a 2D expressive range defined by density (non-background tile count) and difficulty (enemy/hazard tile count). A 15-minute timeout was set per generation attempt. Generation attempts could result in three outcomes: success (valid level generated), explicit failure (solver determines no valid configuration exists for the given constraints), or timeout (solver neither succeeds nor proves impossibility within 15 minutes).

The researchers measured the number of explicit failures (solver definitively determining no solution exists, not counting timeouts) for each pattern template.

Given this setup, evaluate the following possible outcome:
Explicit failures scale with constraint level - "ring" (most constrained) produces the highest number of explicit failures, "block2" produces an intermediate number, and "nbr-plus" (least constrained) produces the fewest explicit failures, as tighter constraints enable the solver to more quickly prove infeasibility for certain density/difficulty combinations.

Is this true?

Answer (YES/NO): NO